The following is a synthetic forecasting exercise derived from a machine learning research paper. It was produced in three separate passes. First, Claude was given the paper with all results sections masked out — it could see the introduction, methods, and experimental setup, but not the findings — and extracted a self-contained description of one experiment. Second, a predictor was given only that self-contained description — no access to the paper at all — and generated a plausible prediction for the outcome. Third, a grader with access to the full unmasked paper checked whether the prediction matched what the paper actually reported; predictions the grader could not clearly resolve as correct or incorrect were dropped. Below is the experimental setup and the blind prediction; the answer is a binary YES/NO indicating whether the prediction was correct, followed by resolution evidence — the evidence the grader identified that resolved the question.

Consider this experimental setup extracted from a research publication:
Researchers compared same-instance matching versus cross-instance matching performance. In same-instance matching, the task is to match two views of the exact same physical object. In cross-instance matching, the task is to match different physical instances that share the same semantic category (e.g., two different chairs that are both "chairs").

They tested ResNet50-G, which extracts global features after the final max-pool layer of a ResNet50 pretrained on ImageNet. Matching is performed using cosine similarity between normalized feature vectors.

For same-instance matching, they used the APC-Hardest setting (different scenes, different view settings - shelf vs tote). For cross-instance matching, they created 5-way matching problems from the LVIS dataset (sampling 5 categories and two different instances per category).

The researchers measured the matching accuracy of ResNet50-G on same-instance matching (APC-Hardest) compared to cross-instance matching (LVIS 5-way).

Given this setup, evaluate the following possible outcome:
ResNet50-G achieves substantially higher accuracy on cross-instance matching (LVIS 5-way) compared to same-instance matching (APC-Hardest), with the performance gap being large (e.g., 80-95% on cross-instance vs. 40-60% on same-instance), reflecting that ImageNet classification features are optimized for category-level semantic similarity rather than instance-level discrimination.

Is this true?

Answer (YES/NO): NO